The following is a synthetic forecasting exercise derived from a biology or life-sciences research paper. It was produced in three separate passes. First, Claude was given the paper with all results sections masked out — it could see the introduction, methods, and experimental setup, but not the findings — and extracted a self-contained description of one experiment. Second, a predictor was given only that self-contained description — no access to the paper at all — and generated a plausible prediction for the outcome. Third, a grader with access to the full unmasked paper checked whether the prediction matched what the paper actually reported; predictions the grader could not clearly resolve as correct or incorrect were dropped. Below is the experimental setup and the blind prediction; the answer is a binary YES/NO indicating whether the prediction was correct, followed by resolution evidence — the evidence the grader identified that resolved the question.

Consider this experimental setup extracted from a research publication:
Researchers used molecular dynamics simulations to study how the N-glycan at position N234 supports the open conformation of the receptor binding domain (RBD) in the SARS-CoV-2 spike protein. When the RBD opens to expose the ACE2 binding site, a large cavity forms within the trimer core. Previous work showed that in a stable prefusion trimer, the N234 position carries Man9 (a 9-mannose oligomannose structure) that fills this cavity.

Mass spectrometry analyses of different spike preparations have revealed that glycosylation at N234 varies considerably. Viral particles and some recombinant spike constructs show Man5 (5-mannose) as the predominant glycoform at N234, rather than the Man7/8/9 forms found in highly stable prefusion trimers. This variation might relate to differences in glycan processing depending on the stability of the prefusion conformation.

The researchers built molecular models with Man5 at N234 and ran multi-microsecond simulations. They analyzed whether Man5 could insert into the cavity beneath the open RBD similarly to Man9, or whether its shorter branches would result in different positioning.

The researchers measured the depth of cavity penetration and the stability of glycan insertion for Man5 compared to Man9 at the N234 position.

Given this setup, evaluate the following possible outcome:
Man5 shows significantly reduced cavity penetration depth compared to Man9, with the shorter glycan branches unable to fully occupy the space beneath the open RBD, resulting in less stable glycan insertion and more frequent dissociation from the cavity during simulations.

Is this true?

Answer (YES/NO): NO